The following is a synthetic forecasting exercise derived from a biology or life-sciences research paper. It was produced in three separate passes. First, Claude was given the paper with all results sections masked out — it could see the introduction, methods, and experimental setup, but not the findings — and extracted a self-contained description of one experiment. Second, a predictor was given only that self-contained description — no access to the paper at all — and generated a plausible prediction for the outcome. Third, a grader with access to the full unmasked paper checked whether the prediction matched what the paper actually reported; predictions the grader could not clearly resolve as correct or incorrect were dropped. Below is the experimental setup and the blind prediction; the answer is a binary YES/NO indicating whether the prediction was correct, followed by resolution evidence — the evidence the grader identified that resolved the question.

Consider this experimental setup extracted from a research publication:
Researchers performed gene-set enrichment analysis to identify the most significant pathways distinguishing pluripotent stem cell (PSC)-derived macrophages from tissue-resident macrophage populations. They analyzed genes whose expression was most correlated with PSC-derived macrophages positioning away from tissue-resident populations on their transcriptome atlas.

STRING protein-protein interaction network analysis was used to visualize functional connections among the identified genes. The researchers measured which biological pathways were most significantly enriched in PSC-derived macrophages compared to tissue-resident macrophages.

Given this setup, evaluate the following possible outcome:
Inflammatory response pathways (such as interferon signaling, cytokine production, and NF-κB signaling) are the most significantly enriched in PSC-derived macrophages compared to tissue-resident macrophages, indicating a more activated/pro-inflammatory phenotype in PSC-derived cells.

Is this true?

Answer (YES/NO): NO